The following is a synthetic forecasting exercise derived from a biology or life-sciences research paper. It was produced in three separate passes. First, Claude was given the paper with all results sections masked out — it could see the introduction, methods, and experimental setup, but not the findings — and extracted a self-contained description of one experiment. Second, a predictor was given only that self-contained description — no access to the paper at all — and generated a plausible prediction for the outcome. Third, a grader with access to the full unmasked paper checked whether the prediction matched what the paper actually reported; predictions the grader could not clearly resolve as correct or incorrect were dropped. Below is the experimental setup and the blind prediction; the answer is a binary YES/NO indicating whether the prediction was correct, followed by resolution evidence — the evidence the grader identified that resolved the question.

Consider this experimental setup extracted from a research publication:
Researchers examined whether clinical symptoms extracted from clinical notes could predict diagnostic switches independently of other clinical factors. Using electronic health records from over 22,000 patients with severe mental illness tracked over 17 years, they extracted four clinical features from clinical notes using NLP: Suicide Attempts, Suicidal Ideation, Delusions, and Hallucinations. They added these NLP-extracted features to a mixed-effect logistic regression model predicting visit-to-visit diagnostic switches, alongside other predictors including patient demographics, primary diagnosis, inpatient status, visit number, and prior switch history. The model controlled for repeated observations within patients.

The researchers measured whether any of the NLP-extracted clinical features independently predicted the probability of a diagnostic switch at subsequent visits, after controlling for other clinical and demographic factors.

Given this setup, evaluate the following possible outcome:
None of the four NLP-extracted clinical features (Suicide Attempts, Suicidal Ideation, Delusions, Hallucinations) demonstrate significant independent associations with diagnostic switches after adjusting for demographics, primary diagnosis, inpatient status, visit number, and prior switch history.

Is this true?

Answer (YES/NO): NO